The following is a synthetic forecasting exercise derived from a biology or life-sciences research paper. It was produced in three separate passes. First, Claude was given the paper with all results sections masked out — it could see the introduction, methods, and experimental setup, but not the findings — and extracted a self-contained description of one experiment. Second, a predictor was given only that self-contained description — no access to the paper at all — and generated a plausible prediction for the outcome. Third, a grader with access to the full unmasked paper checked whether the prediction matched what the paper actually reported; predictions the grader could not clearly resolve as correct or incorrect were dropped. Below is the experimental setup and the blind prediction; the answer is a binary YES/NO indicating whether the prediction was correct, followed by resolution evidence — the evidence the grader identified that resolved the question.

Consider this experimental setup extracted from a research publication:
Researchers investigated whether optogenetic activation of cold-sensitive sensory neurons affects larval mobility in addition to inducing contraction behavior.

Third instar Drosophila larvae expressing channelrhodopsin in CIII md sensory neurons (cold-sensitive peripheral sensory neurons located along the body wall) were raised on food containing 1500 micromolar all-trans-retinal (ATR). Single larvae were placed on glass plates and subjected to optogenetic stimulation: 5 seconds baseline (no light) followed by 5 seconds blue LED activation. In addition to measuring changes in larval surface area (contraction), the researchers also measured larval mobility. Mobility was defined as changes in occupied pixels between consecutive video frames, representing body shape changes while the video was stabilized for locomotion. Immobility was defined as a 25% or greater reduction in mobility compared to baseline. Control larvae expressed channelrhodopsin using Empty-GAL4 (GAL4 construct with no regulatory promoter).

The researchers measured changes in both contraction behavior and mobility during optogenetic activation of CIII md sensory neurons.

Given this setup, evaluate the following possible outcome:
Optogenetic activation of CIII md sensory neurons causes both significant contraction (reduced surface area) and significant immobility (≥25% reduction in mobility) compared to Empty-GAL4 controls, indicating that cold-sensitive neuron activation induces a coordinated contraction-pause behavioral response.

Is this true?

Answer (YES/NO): YES